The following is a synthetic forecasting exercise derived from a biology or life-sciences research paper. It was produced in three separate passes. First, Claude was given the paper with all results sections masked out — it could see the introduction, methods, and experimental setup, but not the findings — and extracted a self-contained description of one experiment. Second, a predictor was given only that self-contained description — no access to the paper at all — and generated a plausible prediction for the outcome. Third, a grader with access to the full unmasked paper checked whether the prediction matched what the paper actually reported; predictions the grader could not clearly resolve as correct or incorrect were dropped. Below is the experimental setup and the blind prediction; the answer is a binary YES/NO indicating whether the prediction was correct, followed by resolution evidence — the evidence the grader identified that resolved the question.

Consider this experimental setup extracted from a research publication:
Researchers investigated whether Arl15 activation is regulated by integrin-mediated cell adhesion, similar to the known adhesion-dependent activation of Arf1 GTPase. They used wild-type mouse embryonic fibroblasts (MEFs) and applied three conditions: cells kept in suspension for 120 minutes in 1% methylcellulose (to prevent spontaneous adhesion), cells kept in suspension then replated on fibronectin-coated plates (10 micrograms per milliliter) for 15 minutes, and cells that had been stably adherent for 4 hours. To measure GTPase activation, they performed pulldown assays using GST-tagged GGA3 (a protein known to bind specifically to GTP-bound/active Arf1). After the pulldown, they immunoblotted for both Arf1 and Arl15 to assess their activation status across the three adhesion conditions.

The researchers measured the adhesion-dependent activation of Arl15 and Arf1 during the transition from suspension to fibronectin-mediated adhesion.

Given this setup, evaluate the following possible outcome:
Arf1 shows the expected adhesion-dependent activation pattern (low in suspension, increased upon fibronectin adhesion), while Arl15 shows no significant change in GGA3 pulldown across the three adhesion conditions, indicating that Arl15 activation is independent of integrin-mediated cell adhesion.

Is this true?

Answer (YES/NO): YES